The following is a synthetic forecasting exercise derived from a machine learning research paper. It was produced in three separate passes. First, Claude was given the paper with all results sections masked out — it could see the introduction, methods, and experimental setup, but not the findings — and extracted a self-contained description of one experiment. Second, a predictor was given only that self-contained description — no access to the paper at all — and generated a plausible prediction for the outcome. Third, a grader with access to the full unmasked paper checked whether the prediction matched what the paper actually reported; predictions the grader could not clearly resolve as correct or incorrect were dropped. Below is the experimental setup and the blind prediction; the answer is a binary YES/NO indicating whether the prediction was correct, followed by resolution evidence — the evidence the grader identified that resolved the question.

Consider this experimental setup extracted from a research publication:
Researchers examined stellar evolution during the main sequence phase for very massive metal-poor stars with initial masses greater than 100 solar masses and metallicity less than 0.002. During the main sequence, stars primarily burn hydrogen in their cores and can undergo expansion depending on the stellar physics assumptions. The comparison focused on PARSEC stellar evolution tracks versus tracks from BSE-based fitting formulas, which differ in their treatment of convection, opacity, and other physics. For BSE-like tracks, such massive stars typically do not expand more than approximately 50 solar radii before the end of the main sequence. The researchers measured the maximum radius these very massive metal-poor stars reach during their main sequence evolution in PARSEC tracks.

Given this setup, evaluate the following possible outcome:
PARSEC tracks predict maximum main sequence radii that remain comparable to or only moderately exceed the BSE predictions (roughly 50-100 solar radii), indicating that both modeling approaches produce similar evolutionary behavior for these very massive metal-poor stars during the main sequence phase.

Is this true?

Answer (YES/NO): NO